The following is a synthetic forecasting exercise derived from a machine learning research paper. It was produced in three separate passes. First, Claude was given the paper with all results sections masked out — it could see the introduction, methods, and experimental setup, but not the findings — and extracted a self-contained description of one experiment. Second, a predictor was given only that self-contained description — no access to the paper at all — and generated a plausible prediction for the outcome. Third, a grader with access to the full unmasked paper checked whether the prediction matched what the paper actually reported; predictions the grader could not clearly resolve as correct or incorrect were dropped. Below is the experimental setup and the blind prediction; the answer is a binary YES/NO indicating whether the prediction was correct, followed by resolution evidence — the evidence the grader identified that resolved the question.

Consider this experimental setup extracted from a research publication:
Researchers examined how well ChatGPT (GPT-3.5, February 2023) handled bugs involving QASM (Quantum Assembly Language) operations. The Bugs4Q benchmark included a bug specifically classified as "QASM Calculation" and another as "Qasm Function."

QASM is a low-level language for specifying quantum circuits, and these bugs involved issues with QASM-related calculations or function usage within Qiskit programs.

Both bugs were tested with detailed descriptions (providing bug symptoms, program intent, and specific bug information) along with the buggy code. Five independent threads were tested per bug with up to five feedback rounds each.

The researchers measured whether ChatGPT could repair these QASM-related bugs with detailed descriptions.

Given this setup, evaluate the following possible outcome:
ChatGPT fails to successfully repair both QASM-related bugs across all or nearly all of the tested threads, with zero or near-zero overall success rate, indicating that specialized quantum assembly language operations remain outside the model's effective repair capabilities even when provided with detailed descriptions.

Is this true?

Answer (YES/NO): NO